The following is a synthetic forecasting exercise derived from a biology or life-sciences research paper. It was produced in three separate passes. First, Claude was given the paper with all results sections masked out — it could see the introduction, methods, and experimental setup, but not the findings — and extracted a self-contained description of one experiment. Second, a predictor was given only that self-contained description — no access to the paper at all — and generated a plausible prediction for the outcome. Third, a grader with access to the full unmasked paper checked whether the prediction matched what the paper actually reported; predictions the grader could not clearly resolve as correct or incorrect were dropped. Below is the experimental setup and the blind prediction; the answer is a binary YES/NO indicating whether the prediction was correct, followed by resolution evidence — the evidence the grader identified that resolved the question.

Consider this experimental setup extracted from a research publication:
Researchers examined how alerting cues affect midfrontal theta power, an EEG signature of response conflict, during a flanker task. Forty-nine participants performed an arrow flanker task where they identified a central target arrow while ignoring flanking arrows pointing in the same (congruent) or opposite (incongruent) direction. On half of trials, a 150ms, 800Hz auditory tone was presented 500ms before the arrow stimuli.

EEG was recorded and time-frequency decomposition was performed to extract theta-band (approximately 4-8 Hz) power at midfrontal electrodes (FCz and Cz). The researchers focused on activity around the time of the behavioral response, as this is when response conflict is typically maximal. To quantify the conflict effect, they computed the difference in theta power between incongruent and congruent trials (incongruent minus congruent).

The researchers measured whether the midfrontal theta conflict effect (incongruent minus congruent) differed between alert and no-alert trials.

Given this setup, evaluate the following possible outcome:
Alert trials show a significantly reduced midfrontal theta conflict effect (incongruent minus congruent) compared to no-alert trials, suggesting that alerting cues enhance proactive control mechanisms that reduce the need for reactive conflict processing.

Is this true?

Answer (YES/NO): NO